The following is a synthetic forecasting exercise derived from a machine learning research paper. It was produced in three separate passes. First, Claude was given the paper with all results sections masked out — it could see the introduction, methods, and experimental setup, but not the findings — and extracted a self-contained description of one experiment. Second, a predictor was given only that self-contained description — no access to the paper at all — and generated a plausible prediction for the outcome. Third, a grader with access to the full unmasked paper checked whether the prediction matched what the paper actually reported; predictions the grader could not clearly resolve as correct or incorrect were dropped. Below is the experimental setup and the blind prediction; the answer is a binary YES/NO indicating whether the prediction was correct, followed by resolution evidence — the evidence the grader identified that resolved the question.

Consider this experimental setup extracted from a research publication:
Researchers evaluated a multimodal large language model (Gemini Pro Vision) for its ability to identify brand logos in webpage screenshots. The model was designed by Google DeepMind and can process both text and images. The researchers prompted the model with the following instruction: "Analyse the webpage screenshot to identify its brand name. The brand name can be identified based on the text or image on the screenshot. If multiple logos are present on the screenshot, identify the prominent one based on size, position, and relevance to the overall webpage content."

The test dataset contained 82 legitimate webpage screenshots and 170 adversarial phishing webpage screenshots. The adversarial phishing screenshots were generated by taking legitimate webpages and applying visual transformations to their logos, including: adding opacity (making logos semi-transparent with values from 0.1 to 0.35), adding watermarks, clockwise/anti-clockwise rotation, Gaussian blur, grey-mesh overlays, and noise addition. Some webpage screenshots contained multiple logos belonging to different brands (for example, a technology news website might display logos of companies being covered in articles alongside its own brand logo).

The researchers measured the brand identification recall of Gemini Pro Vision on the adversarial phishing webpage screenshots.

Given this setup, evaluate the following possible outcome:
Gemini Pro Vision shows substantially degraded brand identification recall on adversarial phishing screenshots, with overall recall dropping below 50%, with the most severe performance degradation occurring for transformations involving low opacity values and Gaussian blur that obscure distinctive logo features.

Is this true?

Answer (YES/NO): NO